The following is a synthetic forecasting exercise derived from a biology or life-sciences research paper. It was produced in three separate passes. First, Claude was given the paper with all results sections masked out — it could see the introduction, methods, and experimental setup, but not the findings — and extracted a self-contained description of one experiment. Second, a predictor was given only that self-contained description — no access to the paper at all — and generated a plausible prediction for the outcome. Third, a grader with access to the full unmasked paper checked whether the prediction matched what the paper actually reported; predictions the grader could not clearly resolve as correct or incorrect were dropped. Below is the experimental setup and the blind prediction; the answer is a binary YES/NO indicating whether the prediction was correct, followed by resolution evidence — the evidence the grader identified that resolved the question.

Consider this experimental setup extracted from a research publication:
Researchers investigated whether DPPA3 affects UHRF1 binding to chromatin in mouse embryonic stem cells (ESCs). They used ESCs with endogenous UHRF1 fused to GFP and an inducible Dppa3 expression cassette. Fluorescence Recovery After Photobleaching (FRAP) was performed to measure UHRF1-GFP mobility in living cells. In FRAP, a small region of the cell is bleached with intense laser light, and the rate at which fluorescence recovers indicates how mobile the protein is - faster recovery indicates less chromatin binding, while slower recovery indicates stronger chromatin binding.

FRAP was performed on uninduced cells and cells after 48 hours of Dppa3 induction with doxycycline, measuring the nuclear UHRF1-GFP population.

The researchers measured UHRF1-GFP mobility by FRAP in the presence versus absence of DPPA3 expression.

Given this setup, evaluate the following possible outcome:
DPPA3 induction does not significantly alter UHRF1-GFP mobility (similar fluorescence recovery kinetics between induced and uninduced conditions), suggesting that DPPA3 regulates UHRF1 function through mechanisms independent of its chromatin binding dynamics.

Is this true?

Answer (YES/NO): NO